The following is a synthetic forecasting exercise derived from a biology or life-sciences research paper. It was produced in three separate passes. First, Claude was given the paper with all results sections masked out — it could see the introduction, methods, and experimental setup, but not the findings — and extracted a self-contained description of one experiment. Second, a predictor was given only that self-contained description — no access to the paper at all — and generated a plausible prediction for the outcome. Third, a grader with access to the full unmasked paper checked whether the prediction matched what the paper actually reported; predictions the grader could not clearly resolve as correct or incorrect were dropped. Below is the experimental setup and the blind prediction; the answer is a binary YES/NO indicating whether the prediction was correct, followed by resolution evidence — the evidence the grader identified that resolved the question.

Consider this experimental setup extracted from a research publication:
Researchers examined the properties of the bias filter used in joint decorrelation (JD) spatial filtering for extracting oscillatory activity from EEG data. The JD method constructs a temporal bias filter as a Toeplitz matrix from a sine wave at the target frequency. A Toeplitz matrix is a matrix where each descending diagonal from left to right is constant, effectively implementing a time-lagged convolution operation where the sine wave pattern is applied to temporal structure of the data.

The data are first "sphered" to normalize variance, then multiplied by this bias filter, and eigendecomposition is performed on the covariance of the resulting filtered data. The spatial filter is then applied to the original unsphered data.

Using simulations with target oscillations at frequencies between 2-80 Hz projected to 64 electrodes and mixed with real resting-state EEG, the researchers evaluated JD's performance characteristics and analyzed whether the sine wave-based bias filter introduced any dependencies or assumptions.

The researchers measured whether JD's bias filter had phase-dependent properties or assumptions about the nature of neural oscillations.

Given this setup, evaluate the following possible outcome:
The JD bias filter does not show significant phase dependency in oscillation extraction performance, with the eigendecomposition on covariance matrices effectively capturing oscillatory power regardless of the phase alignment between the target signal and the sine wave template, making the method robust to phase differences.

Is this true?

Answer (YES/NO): NO